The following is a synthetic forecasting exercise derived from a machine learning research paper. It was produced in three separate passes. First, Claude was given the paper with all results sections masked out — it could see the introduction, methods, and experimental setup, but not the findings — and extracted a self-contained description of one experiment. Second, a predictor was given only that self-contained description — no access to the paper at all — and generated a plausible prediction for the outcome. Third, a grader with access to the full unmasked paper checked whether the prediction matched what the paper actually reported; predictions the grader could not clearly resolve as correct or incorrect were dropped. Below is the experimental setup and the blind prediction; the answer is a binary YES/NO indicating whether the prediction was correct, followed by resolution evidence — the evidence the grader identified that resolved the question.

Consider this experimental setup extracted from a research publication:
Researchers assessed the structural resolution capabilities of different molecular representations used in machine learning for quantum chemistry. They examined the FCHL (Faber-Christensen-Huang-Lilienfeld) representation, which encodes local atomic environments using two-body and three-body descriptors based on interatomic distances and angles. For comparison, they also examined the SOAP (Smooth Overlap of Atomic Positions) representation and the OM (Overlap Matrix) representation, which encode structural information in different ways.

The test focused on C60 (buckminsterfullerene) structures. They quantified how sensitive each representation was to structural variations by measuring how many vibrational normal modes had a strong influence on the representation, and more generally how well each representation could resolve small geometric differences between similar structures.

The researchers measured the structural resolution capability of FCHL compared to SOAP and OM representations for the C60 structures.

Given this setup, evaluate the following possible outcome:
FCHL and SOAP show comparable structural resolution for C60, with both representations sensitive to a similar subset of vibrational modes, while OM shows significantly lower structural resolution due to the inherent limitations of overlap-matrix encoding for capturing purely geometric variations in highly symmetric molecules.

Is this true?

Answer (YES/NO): NO